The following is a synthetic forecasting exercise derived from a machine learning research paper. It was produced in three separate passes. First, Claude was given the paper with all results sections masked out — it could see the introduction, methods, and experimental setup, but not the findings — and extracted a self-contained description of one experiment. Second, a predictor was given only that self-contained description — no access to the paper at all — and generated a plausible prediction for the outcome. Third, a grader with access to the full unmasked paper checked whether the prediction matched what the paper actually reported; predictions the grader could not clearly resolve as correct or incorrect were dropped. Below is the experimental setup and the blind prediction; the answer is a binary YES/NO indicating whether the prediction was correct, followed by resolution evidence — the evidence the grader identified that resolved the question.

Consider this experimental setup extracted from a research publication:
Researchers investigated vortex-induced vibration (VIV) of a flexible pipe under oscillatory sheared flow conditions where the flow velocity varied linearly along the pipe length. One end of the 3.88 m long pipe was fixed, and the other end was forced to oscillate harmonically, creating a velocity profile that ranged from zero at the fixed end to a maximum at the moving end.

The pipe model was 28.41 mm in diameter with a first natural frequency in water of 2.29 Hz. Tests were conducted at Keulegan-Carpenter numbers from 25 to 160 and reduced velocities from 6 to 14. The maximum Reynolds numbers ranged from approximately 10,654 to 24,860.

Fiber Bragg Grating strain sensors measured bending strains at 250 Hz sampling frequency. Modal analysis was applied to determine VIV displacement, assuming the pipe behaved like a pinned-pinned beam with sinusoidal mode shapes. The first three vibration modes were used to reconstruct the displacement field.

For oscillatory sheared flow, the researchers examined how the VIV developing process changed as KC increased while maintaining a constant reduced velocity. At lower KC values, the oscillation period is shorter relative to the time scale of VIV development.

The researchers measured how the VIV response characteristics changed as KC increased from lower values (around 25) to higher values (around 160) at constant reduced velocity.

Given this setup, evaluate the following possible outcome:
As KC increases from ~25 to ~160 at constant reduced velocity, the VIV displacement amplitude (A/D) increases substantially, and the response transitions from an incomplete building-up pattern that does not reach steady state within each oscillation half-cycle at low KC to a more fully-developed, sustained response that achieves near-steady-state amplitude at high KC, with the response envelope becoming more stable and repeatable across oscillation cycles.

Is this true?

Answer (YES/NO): NO